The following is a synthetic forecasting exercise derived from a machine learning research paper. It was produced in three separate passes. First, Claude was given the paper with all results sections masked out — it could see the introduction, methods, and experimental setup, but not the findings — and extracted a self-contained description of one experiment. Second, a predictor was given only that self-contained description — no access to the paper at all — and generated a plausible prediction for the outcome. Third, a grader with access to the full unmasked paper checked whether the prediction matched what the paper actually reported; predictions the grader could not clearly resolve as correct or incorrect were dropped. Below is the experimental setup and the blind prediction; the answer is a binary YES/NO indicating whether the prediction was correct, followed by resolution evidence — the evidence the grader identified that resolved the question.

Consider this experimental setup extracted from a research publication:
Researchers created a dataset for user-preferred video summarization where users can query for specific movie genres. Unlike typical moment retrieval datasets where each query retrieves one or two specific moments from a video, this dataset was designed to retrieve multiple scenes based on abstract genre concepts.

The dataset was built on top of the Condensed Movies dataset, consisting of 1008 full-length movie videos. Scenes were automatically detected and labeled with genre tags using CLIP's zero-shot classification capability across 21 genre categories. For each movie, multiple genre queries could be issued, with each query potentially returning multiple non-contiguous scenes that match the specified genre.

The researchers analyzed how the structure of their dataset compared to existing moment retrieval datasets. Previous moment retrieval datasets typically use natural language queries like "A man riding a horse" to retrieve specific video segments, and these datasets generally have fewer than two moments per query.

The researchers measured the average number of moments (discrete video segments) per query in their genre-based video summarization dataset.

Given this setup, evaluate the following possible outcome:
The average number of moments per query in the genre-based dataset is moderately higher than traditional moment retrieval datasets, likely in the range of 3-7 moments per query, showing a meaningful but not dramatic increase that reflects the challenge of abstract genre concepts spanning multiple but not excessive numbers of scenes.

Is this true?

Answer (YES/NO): NO